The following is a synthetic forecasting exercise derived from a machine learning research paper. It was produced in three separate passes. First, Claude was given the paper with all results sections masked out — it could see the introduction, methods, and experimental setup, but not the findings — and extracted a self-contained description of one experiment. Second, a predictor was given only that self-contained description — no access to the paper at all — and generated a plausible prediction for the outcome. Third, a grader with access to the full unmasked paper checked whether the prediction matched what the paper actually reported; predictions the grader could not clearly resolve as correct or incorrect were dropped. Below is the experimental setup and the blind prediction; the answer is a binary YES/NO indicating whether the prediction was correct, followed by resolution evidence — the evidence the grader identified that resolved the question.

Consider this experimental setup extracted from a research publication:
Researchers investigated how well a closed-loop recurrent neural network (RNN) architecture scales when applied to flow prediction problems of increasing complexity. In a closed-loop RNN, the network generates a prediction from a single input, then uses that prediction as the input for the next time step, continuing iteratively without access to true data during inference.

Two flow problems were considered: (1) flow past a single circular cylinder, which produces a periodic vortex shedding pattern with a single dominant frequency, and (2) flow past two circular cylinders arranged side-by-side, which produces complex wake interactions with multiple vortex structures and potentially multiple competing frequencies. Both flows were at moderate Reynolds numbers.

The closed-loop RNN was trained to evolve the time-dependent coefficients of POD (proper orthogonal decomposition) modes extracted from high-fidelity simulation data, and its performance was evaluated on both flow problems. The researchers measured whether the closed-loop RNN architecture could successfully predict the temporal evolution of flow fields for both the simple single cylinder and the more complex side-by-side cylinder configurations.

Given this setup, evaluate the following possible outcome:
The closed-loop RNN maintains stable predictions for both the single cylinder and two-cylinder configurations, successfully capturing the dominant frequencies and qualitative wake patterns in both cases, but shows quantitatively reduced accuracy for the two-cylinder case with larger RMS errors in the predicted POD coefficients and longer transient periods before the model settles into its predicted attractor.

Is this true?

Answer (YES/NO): NO